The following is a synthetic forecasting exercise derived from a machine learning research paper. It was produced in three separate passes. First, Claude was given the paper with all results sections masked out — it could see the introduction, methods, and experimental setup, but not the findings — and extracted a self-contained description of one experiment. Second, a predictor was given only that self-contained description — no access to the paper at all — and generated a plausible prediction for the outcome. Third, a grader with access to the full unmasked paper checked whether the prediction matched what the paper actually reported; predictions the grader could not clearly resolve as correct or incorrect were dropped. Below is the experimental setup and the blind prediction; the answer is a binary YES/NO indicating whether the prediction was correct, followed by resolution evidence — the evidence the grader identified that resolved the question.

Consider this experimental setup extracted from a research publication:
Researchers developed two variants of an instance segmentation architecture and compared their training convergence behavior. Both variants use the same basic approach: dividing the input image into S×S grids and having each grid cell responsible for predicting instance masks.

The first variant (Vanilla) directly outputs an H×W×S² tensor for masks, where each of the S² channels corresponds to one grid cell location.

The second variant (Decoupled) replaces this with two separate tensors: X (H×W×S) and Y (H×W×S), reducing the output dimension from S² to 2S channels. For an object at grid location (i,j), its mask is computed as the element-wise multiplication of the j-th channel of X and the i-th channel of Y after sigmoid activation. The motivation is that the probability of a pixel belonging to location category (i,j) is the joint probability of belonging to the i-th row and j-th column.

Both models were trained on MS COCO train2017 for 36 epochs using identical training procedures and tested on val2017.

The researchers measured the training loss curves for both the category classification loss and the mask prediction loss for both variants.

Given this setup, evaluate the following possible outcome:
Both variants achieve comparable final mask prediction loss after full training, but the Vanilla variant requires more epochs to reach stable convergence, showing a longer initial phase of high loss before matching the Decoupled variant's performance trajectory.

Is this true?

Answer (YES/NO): NO